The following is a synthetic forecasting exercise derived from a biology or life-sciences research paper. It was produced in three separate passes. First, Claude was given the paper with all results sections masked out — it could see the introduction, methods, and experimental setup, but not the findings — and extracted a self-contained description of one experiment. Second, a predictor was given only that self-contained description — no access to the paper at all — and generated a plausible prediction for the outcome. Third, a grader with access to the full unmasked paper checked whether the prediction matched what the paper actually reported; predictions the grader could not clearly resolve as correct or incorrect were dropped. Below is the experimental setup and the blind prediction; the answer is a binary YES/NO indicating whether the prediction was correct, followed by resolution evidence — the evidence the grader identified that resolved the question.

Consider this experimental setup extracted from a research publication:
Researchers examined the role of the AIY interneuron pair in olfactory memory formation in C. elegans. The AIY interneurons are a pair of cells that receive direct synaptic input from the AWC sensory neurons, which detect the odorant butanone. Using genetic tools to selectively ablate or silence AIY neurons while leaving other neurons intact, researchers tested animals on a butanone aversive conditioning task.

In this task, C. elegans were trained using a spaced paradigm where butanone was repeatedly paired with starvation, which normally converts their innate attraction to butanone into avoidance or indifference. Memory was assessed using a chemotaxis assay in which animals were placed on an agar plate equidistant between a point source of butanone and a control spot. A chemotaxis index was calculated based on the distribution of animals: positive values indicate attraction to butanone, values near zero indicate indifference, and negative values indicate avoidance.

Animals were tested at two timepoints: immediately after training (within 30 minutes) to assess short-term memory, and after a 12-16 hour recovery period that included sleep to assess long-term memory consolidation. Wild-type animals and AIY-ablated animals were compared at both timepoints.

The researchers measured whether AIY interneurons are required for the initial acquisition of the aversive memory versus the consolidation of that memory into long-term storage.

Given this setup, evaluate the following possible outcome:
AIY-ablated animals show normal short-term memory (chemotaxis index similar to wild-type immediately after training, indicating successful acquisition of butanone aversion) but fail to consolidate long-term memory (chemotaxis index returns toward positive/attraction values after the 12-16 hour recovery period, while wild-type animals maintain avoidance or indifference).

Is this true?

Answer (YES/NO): YES